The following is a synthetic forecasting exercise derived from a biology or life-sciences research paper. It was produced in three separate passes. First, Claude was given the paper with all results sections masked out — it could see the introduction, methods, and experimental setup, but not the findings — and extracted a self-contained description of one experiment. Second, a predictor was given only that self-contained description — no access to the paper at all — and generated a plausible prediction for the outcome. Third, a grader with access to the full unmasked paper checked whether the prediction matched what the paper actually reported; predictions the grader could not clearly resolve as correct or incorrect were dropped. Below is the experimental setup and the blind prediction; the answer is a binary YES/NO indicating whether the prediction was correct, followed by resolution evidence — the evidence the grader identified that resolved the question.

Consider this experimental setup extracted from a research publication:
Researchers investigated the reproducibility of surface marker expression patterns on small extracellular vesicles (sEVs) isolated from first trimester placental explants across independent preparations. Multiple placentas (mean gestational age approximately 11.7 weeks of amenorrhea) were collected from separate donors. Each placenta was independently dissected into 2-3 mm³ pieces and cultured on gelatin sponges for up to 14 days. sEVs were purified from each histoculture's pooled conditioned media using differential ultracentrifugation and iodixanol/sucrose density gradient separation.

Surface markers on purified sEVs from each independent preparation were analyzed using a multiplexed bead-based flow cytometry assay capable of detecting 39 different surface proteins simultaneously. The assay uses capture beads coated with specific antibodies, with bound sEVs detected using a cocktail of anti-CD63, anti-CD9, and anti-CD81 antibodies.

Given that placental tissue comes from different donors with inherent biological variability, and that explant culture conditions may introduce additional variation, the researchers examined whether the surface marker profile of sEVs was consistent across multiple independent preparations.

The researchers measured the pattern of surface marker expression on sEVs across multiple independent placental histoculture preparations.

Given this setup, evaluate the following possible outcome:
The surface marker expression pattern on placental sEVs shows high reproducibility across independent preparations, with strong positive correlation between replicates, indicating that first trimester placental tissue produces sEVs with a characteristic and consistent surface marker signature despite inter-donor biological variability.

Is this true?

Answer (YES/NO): YES